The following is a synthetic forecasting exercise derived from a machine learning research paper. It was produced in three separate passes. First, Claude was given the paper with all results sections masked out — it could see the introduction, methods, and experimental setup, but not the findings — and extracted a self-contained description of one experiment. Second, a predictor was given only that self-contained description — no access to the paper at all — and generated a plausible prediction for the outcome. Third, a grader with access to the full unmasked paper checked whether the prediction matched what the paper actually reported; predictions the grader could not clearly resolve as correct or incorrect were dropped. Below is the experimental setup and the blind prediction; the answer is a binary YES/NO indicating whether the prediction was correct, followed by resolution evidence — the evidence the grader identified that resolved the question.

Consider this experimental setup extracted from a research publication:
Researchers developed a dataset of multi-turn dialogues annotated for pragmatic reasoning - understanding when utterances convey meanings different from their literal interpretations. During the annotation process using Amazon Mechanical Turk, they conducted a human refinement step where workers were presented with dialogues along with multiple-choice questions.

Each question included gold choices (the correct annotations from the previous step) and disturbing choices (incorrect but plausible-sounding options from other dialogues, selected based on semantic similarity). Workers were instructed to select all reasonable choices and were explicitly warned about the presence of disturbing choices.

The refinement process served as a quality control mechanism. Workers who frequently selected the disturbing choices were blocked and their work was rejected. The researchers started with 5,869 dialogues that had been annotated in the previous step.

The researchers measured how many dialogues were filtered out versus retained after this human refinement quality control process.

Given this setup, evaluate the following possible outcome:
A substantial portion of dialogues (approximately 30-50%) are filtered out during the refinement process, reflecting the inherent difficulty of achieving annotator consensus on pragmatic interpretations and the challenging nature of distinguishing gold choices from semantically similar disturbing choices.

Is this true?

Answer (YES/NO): NO